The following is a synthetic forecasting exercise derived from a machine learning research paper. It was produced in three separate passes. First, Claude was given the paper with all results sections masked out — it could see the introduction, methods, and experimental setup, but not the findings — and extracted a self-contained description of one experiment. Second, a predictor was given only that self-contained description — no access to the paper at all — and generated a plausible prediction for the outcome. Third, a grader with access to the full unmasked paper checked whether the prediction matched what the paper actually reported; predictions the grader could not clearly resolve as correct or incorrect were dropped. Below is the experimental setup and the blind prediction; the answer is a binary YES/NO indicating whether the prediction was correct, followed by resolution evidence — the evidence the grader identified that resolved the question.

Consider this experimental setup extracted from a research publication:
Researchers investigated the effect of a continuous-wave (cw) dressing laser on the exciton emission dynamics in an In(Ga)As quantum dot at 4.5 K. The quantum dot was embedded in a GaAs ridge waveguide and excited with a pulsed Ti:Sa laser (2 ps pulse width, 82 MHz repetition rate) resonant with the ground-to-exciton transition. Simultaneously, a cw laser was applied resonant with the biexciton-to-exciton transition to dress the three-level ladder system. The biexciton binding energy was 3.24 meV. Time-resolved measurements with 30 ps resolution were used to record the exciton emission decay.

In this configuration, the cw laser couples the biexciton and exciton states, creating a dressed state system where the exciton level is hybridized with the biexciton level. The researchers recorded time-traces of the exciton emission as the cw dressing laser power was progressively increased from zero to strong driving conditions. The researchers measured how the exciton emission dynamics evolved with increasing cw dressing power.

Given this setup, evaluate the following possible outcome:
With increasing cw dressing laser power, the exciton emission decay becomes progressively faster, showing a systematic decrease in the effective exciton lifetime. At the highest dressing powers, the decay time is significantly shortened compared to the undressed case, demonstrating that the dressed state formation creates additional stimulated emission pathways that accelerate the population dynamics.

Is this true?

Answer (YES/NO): NO